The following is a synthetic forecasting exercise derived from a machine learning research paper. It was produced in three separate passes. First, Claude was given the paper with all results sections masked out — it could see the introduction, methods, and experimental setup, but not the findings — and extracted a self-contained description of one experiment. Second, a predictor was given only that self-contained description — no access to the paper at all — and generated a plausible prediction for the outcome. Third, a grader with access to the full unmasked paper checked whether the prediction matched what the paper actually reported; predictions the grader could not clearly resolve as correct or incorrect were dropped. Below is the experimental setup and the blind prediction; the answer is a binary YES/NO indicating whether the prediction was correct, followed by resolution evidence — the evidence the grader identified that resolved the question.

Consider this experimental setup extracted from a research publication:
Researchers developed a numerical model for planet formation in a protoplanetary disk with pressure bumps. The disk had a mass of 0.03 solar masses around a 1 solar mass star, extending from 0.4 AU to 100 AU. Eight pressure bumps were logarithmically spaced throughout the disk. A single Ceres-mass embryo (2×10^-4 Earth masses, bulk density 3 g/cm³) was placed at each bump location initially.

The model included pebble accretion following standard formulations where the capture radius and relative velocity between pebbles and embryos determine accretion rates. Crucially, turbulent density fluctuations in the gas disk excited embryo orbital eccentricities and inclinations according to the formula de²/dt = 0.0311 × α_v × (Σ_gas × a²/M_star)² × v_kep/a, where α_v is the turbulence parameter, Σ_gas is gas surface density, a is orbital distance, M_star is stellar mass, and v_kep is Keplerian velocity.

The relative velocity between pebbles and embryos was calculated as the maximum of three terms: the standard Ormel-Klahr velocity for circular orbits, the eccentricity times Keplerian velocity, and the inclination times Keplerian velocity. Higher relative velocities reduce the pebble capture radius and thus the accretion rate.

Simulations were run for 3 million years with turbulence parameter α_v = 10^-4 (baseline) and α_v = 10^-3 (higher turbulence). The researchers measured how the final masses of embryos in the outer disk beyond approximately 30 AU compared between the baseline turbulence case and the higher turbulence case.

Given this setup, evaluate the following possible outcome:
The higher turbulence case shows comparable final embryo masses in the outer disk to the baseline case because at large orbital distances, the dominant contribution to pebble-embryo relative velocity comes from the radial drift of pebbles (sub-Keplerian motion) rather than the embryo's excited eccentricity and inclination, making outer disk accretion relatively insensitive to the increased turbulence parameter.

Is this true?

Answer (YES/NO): NO